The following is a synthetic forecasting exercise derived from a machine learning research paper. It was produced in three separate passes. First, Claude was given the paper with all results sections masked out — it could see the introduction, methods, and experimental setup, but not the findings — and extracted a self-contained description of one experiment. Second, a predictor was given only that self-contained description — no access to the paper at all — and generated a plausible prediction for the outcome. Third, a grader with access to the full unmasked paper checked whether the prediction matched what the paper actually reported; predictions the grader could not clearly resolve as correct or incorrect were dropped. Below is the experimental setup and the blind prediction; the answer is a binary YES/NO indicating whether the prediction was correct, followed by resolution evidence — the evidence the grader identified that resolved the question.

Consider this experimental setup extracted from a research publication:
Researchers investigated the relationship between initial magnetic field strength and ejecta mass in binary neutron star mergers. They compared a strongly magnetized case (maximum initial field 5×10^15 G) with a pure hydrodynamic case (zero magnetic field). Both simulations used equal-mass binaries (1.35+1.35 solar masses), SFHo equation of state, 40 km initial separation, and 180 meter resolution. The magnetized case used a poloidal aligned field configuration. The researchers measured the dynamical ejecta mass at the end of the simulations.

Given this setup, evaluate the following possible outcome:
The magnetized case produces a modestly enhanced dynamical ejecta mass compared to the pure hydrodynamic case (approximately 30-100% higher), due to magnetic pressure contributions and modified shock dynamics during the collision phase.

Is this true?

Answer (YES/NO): NO